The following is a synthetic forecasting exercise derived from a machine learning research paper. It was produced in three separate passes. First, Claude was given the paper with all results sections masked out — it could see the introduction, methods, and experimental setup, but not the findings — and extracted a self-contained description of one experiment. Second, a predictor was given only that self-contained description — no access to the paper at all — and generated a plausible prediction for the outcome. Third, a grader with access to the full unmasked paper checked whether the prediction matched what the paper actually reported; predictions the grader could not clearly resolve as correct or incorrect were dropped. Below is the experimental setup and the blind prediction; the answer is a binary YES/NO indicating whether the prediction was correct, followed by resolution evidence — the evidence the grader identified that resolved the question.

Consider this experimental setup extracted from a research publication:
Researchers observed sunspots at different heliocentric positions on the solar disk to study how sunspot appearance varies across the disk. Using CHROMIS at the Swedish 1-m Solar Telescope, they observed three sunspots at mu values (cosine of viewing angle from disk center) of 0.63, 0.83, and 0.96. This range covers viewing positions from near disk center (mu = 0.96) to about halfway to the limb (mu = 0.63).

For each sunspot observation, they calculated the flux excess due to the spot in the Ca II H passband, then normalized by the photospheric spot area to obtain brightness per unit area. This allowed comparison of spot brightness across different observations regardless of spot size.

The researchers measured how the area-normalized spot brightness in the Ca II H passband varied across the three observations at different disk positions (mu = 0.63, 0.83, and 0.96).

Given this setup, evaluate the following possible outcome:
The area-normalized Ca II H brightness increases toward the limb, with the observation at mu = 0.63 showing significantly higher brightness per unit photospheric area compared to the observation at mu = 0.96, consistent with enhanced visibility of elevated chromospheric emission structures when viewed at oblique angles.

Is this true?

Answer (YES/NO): NO